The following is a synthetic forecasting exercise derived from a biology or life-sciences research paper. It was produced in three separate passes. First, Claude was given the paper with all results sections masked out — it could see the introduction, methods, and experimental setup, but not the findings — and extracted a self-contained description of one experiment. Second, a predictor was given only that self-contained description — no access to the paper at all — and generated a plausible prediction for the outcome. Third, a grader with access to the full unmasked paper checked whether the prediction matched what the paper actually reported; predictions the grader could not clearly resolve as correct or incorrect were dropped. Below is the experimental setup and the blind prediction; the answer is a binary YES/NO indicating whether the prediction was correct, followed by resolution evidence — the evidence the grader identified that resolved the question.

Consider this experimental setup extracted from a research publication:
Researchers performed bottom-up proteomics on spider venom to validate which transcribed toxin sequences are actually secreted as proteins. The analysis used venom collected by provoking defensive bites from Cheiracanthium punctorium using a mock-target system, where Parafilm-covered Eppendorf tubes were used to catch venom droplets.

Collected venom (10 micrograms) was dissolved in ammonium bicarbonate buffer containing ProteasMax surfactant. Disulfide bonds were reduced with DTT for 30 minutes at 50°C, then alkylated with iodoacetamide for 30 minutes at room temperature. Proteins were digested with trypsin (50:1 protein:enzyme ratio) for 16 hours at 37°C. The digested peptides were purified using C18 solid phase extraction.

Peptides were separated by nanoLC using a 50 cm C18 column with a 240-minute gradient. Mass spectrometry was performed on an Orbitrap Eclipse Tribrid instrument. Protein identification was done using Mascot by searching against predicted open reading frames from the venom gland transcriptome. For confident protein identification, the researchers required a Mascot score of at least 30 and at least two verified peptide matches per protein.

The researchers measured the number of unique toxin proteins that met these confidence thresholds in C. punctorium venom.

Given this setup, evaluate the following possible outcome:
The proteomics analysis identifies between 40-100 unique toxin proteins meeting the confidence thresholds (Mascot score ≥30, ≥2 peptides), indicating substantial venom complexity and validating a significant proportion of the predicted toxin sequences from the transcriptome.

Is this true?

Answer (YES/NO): YES